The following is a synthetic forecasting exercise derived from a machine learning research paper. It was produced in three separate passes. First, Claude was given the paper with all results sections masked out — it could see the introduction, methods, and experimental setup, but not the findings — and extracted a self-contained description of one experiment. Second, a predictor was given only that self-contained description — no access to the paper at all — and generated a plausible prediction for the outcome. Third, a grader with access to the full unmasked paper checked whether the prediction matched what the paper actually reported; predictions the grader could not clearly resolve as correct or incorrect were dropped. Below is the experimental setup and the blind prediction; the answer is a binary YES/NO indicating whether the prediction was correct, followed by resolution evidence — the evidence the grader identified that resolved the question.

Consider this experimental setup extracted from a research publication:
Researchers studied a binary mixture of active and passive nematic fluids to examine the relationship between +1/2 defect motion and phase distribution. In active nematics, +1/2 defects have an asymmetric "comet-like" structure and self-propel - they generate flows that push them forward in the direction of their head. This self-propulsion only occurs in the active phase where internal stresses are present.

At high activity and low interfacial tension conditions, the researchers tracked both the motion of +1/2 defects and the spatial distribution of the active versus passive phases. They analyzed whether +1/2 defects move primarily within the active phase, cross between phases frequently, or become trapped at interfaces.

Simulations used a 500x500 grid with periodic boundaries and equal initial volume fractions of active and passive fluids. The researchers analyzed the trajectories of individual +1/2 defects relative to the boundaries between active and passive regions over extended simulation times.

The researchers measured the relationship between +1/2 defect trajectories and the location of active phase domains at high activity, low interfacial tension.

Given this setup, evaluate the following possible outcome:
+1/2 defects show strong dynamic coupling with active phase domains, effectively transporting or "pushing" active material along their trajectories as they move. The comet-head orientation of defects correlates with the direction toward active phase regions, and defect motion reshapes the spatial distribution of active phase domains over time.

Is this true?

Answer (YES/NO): YES